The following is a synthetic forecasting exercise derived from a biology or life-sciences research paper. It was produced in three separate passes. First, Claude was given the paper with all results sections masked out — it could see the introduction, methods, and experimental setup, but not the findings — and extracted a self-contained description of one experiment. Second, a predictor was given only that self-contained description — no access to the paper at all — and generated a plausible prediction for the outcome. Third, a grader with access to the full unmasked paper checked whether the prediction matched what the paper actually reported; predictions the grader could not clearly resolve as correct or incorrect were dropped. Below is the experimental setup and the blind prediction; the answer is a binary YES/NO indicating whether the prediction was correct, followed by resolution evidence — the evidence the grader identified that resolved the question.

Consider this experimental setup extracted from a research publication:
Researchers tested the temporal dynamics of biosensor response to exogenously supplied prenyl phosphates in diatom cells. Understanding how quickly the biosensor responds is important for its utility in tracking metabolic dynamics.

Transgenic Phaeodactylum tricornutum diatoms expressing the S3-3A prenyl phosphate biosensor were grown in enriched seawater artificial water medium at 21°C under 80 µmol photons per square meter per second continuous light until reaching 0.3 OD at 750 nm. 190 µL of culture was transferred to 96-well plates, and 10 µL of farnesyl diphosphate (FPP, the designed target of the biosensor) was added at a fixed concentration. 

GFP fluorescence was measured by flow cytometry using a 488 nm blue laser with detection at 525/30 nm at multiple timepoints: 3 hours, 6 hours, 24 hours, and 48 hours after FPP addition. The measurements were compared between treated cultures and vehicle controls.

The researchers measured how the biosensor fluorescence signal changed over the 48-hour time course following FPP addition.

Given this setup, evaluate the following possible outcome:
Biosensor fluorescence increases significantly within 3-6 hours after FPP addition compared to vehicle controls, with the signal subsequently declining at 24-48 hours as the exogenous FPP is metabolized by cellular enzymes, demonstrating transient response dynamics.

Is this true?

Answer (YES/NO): NO